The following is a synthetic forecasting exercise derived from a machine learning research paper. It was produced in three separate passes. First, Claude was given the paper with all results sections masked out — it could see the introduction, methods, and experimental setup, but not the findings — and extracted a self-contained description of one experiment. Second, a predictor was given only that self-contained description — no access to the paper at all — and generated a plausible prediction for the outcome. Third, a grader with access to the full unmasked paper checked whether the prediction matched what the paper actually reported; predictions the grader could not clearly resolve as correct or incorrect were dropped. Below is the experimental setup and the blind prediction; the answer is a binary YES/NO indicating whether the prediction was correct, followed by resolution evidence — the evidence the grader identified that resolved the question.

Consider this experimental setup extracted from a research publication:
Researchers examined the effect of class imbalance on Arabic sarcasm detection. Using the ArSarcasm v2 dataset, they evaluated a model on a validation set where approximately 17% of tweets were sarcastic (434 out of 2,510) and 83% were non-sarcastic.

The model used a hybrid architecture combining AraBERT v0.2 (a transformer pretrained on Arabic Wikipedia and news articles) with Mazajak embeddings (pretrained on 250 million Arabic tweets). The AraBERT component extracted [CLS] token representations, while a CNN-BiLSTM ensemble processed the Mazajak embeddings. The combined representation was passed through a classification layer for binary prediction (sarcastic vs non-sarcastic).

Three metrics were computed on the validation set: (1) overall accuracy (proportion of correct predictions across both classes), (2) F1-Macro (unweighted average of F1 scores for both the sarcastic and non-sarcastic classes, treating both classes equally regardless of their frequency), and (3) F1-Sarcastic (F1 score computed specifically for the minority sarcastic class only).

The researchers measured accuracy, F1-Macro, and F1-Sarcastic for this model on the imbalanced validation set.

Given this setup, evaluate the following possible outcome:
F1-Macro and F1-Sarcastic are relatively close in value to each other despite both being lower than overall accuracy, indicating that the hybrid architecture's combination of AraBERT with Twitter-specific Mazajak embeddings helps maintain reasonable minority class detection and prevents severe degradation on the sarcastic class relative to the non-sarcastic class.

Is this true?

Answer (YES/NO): NO